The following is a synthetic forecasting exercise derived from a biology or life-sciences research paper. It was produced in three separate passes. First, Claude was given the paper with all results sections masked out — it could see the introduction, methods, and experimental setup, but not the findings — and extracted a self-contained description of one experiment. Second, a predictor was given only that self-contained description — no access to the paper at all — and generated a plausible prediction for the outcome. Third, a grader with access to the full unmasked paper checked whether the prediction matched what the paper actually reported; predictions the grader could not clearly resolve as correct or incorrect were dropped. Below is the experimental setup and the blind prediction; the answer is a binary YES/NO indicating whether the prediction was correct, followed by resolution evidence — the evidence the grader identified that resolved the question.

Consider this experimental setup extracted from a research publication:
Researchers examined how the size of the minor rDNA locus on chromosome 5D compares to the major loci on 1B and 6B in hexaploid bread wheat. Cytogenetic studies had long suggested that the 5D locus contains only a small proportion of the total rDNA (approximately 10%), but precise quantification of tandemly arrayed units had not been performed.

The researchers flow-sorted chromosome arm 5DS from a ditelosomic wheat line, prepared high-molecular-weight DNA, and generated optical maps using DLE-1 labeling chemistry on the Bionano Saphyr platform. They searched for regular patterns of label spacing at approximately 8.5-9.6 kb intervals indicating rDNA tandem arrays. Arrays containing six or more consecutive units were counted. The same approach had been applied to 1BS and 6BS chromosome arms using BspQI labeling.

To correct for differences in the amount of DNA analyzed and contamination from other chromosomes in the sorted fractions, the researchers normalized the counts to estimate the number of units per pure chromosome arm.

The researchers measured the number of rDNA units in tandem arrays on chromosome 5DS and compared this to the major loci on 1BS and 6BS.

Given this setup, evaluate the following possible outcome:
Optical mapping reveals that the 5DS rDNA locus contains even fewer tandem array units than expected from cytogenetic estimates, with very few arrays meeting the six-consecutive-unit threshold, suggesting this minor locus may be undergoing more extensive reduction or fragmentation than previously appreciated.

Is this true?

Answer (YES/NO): NO